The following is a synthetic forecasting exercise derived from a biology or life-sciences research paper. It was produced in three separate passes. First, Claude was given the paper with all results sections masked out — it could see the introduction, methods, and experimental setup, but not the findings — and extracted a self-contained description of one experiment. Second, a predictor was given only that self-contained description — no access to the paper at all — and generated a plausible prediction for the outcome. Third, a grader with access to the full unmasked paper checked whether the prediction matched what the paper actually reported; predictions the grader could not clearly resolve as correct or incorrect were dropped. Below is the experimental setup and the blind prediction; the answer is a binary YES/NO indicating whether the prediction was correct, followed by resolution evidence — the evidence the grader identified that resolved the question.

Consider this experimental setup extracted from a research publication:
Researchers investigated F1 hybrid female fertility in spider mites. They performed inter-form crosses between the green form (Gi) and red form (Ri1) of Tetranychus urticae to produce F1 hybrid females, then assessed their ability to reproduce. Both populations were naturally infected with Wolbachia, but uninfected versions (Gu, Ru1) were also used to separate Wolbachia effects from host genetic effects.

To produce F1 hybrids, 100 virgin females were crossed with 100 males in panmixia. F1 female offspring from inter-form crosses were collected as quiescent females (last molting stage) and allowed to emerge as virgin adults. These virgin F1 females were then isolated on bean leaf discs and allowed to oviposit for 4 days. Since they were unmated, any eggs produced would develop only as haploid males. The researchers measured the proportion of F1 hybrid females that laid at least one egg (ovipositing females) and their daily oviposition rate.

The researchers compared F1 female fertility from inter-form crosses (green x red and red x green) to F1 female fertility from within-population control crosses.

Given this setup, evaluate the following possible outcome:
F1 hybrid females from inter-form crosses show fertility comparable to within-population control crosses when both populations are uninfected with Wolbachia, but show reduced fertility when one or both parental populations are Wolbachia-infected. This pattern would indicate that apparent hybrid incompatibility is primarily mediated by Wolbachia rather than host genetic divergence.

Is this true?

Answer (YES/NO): NO